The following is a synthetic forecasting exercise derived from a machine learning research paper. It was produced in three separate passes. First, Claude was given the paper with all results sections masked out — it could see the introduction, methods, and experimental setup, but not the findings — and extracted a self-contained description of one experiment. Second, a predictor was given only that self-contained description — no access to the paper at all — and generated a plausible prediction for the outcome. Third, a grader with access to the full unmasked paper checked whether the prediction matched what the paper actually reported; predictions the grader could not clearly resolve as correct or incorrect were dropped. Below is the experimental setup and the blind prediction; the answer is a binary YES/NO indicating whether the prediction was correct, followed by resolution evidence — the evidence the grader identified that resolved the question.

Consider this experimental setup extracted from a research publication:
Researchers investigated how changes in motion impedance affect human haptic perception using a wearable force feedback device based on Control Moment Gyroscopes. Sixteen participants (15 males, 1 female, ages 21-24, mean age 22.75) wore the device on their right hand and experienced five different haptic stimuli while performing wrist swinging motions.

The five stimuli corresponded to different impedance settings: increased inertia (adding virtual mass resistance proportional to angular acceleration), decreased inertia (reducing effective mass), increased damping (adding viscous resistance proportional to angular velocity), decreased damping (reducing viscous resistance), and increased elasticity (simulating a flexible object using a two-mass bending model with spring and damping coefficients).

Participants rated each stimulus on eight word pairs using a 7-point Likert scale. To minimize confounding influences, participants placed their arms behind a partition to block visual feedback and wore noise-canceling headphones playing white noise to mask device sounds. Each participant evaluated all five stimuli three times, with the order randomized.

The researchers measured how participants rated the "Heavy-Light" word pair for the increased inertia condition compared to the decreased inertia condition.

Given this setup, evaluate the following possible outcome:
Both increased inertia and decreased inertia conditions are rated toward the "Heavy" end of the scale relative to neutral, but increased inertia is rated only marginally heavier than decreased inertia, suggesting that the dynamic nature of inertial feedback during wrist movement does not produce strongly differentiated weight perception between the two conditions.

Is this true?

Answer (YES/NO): NO